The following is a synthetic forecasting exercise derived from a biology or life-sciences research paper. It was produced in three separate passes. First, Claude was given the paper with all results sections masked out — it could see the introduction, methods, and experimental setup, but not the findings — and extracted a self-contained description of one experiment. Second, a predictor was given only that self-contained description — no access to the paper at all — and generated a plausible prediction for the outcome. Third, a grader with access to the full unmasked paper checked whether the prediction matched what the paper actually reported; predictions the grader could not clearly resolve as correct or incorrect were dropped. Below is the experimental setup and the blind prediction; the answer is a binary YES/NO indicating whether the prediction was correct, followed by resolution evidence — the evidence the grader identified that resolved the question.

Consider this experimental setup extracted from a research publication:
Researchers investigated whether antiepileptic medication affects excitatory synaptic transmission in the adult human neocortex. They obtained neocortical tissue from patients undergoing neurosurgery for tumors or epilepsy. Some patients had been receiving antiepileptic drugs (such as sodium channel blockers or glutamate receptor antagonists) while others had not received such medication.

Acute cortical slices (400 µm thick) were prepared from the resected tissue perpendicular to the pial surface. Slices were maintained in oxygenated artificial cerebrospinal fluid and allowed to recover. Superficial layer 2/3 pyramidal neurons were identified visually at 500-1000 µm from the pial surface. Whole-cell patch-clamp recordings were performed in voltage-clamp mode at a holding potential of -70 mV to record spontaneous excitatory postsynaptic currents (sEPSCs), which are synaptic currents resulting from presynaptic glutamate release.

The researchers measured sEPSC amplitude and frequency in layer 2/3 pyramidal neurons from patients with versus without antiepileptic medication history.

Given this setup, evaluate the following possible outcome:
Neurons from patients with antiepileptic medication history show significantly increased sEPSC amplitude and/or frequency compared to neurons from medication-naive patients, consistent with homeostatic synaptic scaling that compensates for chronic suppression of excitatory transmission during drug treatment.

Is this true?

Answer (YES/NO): YES